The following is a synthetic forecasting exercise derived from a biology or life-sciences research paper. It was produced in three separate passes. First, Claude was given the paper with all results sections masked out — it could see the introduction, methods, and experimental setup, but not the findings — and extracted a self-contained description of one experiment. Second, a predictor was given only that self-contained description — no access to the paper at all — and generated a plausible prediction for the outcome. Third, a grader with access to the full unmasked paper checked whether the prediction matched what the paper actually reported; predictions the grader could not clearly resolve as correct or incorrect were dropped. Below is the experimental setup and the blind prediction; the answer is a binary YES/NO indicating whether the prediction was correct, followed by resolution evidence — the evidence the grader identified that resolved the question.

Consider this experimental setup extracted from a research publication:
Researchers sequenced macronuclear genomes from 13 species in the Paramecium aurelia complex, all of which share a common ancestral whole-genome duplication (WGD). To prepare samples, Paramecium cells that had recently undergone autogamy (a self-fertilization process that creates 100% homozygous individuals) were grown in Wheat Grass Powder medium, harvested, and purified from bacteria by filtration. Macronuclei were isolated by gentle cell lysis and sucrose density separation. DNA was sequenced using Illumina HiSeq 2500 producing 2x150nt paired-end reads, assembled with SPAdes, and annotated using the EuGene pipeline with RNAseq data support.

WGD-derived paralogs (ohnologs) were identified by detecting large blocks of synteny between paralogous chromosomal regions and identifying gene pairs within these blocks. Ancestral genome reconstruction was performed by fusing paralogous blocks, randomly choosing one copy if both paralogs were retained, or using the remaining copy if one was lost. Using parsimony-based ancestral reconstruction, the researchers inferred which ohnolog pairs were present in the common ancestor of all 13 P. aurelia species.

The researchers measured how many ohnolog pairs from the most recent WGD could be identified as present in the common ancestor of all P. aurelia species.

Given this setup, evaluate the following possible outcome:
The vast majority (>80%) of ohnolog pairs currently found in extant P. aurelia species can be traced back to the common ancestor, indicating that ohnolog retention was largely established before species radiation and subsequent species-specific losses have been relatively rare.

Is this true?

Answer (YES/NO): NO